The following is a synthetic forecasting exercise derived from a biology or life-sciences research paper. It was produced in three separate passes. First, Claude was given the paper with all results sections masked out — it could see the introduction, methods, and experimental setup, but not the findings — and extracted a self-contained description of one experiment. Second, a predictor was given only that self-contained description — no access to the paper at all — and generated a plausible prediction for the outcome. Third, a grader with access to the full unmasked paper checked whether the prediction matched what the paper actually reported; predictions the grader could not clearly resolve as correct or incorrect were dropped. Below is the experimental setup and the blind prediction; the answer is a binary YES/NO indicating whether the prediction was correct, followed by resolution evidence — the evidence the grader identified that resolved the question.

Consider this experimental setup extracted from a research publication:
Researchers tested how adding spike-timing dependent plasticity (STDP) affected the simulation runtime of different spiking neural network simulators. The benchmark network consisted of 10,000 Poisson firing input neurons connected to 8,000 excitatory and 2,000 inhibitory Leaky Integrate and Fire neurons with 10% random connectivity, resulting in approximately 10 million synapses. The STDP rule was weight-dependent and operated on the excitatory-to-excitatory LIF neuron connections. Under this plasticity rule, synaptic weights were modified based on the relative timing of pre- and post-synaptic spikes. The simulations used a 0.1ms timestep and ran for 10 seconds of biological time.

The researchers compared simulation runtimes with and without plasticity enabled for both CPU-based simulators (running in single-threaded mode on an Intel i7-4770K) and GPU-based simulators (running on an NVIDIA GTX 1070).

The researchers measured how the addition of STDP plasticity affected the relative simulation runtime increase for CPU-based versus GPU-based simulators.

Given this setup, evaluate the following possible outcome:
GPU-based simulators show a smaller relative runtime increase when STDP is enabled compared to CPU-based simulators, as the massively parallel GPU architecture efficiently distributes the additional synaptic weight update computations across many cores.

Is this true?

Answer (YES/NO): NO